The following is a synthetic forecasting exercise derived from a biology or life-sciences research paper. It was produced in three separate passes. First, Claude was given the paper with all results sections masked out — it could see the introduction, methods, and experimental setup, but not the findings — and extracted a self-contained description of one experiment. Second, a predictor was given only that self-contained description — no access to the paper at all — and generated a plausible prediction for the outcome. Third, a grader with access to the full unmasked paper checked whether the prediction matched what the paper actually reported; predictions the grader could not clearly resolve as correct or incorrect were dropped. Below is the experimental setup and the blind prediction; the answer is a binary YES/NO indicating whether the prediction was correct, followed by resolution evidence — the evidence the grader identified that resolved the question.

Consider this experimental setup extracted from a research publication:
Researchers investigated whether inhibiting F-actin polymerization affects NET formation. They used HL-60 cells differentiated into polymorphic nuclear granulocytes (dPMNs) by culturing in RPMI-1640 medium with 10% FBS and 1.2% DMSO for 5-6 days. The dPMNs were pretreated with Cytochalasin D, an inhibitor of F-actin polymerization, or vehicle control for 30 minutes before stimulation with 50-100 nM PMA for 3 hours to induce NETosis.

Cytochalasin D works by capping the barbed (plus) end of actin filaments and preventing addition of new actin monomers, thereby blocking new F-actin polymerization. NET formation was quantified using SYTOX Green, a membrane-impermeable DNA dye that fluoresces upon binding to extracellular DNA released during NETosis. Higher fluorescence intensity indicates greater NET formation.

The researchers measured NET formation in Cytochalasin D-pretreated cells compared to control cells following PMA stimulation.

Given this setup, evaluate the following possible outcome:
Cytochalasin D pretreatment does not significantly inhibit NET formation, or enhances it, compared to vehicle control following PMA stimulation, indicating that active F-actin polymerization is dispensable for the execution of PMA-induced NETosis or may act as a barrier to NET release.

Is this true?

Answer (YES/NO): NO